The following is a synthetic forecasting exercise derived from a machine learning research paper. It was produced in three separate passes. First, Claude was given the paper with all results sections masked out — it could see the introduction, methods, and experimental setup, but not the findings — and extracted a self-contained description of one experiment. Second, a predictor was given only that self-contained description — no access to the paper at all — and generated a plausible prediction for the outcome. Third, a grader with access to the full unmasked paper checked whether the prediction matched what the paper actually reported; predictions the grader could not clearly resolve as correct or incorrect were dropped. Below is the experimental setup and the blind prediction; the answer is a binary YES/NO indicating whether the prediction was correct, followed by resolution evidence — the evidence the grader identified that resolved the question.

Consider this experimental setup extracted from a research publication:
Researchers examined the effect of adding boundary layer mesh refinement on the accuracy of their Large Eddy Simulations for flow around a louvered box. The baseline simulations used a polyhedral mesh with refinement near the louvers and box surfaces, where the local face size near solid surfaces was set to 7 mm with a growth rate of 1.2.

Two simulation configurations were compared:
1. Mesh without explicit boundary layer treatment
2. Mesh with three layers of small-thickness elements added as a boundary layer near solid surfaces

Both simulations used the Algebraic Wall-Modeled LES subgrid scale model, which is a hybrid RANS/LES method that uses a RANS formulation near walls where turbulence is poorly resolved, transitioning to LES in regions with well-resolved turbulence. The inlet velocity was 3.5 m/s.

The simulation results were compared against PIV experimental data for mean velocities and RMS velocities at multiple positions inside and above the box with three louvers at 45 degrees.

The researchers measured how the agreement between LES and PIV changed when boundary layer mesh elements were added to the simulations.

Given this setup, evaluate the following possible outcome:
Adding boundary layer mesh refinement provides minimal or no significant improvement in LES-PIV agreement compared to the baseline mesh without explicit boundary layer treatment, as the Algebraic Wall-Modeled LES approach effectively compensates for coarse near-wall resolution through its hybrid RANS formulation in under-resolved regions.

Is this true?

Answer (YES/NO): NO